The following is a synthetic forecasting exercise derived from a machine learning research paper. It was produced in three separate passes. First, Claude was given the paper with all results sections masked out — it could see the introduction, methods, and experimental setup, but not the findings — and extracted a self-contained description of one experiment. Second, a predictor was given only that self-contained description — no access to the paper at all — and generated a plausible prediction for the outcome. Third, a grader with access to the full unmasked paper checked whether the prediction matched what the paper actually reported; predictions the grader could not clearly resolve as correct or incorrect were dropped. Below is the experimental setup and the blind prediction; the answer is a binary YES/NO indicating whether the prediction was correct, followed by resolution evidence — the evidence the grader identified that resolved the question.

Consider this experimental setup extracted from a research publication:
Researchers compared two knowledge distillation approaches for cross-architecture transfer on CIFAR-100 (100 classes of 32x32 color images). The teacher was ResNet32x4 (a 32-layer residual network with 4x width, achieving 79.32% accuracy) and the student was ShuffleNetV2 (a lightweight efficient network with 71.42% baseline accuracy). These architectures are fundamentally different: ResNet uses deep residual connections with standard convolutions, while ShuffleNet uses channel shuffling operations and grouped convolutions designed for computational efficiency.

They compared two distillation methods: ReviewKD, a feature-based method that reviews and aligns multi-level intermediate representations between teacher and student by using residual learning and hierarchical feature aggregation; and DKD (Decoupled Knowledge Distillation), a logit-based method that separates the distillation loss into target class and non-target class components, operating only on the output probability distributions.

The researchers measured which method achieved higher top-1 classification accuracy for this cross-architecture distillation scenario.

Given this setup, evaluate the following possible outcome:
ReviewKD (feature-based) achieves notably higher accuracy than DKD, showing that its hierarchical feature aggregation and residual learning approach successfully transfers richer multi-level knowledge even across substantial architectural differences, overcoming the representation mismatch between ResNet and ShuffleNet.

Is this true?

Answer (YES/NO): NO